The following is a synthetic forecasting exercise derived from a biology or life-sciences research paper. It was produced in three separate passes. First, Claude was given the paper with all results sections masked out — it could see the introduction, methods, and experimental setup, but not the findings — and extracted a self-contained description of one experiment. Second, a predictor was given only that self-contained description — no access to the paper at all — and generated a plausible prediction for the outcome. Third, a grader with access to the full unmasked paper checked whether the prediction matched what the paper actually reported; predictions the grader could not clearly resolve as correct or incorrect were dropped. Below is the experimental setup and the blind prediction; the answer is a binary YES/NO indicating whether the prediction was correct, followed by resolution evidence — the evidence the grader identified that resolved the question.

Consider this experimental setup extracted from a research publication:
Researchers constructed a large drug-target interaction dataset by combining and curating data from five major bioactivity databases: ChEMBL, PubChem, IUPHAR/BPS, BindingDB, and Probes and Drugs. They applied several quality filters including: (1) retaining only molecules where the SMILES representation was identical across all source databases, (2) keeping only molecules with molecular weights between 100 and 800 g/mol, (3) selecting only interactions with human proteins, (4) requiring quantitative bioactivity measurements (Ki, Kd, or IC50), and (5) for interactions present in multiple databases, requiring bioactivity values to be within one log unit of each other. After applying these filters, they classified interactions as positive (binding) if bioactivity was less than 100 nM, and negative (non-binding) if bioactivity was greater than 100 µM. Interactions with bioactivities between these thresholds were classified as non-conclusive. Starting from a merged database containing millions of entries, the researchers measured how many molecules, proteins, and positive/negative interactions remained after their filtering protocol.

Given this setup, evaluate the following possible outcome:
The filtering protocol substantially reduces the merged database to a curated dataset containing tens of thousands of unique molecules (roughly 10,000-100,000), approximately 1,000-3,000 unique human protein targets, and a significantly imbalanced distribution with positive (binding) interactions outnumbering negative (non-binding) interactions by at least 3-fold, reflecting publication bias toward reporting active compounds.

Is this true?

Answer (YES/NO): NO